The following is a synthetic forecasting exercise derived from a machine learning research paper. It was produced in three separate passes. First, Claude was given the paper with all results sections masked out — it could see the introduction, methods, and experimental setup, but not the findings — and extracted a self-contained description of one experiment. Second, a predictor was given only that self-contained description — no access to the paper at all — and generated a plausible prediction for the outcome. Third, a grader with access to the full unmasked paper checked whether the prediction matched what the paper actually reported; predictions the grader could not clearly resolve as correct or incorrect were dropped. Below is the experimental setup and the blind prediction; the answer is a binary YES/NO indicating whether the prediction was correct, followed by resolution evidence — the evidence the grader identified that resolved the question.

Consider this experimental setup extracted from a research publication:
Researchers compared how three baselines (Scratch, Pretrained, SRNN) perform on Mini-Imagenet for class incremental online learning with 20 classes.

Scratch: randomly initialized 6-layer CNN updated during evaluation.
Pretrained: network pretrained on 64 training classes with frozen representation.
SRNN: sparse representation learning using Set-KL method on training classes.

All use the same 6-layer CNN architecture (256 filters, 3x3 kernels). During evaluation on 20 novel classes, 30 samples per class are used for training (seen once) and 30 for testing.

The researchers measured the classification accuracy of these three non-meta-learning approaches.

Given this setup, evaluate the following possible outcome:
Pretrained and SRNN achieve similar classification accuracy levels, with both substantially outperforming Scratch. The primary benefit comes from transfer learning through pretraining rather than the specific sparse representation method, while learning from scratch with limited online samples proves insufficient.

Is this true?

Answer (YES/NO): NO